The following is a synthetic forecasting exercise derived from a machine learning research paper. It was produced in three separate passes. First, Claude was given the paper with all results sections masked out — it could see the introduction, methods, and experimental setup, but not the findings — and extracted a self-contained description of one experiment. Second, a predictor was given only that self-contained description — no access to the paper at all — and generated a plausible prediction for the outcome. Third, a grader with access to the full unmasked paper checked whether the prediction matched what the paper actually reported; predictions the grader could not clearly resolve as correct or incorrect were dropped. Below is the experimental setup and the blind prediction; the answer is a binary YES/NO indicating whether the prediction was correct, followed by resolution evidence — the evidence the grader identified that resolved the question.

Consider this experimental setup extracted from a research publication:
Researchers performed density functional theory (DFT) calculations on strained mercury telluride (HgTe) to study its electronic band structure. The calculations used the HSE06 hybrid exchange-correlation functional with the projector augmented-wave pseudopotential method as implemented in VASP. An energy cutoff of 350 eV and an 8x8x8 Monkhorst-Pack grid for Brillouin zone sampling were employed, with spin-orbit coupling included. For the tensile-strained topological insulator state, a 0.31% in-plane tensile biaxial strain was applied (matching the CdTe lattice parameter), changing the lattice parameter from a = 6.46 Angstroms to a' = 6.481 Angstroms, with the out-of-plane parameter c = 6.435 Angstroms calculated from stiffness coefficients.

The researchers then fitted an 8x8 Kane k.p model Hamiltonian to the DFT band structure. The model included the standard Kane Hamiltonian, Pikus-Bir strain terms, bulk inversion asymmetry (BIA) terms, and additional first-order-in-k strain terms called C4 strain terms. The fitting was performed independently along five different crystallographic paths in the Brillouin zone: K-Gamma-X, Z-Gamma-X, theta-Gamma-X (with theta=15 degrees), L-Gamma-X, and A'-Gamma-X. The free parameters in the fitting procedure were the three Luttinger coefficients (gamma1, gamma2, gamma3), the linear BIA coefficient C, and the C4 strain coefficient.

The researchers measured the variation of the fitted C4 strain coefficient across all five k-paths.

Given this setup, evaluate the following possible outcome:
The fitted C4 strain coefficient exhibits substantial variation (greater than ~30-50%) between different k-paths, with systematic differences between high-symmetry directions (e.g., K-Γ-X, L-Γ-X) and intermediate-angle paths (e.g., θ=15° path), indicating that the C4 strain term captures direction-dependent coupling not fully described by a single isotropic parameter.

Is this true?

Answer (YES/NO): NO